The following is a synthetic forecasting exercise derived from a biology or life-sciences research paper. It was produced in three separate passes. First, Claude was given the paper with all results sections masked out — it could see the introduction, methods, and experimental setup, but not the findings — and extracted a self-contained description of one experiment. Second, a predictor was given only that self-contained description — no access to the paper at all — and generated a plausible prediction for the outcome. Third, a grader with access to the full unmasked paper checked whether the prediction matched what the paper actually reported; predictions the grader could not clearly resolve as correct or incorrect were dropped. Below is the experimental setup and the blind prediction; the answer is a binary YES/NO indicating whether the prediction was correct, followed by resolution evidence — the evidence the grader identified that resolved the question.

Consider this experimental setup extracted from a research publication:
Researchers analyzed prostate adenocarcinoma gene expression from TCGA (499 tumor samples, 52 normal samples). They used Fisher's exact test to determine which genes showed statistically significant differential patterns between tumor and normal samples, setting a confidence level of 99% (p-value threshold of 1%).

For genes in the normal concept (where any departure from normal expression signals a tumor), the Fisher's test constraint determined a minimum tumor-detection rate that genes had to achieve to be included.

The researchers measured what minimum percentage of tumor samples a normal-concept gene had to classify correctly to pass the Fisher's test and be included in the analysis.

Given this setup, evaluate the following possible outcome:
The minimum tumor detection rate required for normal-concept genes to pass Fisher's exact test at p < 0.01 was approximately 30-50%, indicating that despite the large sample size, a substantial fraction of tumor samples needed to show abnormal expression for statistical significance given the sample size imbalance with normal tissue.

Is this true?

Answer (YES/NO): NO